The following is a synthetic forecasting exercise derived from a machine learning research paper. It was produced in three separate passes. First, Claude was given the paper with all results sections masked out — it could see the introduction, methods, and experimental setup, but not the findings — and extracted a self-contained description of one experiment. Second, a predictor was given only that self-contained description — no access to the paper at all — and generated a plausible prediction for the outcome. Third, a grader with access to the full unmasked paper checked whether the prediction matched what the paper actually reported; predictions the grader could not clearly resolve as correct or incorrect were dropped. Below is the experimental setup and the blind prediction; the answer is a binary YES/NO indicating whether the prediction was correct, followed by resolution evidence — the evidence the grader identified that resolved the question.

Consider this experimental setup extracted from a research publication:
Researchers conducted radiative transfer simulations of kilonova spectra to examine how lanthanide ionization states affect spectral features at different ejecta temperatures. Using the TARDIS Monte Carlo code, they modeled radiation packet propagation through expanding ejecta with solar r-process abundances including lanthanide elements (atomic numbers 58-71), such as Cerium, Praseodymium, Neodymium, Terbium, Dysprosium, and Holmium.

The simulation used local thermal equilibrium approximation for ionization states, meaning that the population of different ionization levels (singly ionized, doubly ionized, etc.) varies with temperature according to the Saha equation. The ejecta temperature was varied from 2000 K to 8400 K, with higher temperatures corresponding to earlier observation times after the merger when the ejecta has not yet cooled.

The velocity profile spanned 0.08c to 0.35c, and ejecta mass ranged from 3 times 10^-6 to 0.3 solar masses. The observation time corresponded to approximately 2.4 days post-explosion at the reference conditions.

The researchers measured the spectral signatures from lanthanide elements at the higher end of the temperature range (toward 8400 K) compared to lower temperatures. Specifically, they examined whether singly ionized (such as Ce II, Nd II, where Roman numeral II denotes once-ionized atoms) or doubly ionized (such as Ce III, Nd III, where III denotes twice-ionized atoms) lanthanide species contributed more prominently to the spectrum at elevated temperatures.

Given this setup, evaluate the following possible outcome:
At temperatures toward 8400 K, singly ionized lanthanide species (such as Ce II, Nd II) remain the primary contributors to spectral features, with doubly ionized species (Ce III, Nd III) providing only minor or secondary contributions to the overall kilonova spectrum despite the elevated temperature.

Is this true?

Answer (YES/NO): NO